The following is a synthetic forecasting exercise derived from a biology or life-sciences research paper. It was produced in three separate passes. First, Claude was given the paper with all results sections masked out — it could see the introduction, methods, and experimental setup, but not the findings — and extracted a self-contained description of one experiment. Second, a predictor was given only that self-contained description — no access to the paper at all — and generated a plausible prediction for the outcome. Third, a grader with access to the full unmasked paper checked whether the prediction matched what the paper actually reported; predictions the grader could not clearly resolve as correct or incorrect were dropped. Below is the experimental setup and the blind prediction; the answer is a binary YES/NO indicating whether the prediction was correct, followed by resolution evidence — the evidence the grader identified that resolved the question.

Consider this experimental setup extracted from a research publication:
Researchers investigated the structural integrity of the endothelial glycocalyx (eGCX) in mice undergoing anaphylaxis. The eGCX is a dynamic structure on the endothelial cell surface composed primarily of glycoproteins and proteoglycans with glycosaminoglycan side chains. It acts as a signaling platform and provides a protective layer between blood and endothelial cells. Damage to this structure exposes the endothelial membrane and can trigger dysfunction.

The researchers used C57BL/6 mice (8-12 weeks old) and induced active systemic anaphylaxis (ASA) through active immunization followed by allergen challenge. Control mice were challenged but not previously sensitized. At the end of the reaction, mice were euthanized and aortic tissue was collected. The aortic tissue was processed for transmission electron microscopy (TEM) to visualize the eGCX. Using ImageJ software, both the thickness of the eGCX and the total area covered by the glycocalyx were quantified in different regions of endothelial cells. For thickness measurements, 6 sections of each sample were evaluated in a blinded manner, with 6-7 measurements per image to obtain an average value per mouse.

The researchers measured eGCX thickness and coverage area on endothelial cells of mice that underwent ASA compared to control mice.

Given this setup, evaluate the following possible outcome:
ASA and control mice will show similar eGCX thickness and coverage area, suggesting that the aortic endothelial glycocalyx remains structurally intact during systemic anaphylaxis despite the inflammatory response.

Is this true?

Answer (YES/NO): NO